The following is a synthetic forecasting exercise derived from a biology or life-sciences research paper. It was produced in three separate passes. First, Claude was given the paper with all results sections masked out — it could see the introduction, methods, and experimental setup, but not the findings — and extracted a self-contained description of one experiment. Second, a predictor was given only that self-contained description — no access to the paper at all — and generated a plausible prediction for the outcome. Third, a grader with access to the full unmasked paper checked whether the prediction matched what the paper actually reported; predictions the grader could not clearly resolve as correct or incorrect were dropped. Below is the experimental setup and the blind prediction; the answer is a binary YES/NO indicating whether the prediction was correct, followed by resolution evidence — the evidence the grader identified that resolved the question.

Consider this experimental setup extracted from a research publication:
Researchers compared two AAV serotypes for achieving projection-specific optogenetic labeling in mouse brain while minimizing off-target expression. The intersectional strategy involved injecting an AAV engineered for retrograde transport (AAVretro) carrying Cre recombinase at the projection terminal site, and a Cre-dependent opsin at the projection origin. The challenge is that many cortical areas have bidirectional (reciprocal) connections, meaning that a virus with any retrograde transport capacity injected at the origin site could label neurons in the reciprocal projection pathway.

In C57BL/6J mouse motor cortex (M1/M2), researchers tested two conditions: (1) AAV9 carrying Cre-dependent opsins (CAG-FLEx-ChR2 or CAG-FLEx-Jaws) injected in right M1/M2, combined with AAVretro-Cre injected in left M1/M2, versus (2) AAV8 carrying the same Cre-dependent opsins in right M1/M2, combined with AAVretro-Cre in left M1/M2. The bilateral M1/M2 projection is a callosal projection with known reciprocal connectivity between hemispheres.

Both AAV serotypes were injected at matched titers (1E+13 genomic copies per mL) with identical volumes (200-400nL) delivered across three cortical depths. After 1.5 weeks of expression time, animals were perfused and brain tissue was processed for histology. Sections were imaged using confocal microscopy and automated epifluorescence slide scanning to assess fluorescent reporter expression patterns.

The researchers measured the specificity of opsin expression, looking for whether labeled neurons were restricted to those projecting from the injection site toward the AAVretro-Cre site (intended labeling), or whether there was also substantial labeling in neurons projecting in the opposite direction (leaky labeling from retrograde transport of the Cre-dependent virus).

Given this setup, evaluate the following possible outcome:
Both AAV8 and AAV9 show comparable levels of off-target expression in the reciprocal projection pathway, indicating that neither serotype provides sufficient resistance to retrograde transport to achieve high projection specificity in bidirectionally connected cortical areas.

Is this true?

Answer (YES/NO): NO